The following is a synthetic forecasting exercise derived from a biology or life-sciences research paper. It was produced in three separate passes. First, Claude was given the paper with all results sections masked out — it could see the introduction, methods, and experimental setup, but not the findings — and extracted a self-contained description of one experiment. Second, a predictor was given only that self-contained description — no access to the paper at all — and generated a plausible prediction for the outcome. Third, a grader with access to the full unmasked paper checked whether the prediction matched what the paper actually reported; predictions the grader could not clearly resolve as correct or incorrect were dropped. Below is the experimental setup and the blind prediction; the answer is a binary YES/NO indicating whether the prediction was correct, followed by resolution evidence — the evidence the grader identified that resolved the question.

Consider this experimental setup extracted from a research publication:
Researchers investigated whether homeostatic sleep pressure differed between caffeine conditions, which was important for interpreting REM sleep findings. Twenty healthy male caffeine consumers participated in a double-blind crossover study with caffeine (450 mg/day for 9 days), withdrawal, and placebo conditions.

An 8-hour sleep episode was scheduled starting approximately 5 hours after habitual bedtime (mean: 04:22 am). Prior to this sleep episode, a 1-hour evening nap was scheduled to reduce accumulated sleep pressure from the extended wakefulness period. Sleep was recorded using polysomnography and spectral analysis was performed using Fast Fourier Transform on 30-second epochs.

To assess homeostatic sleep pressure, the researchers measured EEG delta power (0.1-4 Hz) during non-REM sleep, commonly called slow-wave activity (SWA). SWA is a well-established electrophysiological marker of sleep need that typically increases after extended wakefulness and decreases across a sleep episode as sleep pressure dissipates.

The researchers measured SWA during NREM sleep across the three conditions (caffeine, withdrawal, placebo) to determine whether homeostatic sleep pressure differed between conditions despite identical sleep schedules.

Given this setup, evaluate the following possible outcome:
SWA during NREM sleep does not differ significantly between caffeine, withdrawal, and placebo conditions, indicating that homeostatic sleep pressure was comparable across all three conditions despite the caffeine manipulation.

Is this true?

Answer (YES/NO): YES